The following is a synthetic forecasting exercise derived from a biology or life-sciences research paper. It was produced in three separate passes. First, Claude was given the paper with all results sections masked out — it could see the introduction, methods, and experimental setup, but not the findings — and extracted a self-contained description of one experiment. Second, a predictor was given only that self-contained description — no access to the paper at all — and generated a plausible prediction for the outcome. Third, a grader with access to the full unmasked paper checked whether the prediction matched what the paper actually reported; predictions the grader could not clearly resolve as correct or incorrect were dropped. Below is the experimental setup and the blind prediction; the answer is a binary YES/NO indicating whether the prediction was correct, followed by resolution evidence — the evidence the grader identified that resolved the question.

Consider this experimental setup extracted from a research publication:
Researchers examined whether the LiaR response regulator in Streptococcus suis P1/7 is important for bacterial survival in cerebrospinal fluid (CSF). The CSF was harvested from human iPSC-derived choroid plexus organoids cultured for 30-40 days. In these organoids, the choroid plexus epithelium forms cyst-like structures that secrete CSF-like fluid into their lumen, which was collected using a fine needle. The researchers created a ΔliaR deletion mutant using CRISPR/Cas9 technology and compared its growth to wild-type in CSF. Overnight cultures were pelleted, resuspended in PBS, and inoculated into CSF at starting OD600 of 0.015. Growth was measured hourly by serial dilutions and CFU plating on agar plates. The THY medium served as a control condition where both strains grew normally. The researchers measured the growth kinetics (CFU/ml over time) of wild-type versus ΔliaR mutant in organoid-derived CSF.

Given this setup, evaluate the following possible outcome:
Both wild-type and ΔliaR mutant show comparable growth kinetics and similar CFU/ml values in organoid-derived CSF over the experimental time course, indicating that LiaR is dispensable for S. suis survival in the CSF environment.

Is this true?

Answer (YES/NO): YES